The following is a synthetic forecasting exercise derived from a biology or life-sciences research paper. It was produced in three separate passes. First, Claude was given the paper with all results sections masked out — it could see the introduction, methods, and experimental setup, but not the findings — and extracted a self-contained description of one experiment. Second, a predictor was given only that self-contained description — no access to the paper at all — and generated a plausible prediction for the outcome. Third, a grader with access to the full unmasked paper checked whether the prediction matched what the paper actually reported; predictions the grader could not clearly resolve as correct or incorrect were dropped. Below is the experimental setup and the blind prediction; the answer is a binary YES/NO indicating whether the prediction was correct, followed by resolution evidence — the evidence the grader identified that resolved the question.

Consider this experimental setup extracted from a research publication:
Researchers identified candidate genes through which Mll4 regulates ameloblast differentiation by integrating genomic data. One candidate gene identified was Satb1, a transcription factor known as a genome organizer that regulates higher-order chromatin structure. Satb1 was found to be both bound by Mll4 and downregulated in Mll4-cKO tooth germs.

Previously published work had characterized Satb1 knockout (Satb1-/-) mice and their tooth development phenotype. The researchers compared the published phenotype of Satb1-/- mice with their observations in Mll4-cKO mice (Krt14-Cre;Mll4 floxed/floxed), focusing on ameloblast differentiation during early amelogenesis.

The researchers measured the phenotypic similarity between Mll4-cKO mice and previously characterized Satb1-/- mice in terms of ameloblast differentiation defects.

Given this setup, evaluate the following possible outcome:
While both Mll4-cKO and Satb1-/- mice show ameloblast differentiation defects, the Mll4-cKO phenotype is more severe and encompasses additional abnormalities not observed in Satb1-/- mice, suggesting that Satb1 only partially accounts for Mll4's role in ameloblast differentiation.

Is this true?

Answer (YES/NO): NO